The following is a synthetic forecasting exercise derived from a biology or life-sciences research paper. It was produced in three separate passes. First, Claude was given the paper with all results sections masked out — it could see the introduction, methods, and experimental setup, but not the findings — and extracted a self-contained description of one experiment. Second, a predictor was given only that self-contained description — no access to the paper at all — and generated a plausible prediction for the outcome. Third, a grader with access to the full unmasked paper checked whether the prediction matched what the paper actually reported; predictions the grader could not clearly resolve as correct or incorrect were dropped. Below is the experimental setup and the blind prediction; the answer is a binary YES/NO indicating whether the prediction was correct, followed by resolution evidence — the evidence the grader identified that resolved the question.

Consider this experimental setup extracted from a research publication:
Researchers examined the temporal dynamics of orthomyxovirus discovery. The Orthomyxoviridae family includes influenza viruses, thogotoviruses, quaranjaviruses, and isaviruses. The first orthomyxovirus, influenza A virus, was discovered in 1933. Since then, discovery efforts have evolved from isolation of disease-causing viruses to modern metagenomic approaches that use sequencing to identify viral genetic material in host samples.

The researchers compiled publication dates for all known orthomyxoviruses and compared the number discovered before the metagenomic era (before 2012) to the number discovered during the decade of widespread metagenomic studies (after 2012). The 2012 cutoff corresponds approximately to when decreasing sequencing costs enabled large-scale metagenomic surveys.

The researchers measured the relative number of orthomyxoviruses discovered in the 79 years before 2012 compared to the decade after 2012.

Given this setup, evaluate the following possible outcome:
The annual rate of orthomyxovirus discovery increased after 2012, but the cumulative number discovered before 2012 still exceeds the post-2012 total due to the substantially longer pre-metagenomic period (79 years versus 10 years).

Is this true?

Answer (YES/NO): NO